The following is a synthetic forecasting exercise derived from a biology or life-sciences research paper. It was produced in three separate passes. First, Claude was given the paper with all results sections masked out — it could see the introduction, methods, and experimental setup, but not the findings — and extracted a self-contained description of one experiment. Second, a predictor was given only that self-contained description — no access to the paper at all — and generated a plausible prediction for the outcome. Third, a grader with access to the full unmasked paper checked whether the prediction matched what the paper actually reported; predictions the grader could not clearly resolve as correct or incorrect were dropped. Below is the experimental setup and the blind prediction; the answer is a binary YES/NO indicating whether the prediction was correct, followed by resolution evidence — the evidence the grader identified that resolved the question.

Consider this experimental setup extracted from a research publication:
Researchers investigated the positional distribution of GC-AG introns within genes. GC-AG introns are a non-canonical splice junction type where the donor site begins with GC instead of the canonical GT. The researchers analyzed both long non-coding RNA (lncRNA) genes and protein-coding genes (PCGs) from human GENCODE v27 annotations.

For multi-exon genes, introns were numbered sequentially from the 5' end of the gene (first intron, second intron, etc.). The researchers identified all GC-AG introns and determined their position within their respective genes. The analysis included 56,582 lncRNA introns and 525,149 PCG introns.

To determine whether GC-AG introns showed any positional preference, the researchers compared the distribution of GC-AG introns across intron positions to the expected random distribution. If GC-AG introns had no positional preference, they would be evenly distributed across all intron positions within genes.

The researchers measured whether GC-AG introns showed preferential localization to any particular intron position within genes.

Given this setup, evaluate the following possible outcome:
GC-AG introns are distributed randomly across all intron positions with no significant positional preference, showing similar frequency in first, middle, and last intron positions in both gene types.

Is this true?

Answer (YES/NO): NO